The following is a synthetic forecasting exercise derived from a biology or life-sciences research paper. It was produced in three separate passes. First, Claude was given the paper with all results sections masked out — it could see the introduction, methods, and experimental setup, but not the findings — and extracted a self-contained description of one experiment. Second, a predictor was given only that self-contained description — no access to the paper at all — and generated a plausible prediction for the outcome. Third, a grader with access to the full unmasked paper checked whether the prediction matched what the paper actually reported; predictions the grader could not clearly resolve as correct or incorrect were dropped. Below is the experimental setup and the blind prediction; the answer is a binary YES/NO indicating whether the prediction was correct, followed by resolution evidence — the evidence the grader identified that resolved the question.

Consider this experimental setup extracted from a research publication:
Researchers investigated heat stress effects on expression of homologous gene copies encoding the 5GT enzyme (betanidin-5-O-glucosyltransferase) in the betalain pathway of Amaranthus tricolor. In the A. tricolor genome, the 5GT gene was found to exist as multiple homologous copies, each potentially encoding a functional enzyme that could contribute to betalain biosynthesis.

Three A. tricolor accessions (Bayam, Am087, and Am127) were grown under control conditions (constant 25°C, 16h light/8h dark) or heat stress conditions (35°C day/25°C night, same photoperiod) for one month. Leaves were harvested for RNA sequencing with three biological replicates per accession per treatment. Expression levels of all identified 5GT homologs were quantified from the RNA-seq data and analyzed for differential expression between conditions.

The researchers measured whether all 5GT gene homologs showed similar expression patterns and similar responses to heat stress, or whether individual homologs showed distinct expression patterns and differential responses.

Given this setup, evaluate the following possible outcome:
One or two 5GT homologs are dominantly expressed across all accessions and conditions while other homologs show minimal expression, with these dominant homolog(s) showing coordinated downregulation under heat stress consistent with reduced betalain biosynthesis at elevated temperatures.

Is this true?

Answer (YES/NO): NO